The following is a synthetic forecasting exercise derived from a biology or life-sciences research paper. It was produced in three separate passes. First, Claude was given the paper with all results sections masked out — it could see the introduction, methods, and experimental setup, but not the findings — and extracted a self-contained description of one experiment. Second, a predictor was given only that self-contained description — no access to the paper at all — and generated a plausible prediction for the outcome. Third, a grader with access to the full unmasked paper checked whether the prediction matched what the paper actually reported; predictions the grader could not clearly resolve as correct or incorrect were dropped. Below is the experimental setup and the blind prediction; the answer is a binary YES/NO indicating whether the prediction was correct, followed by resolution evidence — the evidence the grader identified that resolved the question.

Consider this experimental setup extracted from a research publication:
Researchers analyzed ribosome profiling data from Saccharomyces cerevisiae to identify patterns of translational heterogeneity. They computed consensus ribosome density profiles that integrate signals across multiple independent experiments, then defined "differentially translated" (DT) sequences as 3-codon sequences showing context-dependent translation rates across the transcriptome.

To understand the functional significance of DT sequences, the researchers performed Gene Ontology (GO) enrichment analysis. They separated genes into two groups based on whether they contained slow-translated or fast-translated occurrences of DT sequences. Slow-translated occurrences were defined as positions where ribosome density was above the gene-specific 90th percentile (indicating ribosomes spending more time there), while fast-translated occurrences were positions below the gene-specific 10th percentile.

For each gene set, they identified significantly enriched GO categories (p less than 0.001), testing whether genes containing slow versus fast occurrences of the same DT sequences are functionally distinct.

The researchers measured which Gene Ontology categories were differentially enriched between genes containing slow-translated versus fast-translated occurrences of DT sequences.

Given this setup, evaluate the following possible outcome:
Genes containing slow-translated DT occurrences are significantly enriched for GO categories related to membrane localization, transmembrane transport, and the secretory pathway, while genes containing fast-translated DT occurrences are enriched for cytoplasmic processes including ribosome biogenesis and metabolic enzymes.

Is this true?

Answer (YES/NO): NO